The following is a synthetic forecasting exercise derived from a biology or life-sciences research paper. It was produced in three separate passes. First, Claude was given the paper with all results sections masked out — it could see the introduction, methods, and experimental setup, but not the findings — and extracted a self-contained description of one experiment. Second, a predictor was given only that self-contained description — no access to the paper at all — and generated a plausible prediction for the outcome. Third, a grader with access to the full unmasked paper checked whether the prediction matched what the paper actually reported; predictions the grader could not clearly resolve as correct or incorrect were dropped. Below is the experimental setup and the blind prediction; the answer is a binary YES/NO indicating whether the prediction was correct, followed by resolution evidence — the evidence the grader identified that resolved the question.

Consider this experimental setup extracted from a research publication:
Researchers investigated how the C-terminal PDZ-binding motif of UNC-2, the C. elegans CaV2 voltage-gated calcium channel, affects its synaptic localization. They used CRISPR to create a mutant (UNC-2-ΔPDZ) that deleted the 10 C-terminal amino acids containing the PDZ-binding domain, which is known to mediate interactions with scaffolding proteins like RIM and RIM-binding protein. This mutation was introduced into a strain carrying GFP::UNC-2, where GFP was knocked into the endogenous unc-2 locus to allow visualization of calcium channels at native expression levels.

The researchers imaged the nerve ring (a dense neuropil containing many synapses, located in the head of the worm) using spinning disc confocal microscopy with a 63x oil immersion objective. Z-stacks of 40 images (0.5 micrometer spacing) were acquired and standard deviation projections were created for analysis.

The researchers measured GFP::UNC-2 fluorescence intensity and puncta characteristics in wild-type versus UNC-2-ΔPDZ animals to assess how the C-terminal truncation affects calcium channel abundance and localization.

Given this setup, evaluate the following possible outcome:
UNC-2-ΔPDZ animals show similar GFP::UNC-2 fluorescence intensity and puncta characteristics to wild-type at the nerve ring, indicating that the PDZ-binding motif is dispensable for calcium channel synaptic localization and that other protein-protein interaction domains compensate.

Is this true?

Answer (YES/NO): YES